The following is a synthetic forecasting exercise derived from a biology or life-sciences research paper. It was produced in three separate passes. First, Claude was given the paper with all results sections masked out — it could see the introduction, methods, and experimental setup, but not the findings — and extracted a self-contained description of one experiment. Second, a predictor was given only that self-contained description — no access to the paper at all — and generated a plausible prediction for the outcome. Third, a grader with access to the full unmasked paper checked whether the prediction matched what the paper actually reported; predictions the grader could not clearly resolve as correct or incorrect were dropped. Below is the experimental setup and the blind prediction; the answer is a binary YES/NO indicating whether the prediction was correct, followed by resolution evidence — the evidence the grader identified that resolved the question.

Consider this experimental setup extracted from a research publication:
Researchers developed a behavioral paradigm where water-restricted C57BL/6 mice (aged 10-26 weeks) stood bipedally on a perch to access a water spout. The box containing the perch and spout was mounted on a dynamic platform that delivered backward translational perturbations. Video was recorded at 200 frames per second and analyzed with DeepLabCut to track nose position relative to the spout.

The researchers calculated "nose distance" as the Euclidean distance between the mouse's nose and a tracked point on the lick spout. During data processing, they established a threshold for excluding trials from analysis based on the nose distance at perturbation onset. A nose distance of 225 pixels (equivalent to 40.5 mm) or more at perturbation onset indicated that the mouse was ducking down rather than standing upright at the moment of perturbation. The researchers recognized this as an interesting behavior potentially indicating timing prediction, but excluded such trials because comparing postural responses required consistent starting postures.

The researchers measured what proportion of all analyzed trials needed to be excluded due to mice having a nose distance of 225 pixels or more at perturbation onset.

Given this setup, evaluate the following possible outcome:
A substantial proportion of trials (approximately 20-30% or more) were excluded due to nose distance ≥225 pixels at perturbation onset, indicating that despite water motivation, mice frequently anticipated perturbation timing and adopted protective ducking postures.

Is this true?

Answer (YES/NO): NO